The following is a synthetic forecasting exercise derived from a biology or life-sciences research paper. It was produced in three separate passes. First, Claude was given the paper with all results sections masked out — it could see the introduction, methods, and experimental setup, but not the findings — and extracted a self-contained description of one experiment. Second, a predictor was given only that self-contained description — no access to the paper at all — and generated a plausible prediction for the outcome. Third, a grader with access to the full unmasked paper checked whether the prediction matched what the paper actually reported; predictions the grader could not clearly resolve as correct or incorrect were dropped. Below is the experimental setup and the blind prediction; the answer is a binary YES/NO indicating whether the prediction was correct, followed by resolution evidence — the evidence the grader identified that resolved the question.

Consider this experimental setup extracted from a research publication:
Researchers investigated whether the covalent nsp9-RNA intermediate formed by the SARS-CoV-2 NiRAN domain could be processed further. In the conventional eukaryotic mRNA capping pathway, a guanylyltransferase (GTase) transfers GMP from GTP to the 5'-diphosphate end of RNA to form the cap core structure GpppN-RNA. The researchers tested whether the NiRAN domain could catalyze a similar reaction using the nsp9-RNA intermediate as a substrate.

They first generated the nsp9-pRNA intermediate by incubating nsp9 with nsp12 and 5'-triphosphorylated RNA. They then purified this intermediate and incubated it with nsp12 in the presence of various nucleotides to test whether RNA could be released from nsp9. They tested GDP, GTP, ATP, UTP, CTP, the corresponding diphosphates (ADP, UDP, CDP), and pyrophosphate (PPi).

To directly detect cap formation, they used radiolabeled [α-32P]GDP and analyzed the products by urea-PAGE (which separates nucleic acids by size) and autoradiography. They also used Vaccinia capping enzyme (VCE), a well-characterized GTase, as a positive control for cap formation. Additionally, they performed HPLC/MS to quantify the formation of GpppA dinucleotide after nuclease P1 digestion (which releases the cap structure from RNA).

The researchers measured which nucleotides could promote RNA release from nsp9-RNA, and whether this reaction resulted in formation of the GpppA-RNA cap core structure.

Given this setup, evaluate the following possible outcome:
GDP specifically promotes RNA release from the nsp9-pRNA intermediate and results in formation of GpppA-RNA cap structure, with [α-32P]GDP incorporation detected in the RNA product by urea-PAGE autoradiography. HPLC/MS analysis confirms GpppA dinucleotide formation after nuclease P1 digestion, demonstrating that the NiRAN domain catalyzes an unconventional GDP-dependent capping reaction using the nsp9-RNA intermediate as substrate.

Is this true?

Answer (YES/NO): YES